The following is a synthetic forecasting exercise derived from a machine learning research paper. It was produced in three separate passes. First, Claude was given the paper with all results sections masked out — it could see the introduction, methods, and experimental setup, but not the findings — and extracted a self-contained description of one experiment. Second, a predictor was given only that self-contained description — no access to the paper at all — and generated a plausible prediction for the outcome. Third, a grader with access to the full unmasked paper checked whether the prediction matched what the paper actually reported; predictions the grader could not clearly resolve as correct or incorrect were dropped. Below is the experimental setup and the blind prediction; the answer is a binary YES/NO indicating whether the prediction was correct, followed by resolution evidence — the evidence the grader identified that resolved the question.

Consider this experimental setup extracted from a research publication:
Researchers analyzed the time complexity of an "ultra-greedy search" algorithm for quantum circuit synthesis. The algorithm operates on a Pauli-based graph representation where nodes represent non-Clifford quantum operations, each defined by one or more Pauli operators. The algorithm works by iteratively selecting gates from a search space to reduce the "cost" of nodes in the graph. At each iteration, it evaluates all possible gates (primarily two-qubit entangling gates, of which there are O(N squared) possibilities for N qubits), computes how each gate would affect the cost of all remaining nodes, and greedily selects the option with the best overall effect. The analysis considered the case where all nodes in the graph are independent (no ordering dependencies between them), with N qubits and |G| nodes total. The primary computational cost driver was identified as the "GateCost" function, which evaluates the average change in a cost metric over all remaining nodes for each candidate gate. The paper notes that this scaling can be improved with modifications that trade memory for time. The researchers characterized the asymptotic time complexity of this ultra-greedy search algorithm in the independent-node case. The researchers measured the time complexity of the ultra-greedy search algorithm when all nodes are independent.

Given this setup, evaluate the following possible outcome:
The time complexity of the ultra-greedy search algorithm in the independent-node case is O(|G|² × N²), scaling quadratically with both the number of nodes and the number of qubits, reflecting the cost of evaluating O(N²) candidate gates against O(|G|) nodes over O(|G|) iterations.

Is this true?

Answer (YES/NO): NO